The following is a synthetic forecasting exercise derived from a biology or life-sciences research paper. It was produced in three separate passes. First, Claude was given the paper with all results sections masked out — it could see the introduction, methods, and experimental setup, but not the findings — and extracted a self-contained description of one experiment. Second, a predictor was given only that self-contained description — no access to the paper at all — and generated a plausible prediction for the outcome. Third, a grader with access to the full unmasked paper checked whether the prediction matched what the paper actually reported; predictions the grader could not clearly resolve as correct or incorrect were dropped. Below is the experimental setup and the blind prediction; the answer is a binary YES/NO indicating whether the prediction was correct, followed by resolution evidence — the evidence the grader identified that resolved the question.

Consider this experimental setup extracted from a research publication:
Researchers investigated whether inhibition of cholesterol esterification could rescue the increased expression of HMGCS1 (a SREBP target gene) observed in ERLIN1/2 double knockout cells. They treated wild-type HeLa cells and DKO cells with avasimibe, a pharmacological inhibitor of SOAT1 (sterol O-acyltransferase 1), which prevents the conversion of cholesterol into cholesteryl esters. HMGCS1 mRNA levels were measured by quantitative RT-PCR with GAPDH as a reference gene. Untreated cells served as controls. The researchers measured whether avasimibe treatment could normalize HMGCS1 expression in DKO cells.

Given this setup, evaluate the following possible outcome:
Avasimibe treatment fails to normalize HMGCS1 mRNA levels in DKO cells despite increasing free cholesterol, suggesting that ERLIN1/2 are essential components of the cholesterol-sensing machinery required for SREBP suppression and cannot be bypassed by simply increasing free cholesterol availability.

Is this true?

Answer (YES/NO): NO